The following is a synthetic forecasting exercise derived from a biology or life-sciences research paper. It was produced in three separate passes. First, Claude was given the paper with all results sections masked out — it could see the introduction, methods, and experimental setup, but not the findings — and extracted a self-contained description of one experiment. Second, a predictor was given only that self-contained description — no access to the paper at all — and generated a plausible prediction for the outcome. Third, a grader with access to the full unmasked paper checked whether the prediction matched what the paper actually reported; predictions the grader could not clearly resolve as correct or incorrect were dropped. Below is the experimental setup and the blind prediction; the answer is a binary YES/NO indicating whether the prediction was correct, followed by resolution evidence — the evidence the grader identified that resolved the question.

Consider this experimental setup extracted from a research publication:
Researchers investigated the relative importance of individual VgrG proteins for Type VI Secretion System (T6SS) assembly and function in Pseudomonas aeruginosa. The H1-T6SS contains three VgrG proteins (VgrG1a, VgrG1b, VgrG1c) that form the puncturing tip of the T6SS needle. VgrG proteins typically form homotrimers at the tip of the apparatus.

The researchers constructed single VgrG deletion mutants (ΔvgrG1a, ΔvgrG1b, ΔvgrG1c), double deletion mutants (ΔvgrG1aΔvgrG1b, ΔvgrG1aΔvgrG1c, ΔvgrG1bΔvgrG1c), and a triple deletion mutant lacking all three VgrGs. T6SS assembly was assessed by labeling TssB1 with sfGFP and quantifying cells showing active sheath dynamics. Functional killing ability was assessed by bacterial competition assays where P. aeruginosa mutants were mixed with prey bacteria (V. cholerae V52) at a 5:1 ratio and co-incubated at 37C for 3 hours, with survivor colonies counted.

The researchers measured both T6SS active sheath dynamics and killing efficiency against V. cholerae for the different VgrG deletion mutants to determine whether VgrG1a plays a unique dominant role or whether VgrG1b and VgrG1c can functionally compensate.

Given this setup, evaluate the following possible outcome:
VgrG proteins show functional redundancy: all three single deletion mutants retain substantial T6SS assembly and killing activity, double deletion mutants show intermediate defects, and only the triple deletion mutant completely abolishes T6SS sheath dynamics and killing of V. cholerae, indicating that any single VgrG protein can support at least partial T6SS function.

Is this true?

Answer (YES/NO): NO